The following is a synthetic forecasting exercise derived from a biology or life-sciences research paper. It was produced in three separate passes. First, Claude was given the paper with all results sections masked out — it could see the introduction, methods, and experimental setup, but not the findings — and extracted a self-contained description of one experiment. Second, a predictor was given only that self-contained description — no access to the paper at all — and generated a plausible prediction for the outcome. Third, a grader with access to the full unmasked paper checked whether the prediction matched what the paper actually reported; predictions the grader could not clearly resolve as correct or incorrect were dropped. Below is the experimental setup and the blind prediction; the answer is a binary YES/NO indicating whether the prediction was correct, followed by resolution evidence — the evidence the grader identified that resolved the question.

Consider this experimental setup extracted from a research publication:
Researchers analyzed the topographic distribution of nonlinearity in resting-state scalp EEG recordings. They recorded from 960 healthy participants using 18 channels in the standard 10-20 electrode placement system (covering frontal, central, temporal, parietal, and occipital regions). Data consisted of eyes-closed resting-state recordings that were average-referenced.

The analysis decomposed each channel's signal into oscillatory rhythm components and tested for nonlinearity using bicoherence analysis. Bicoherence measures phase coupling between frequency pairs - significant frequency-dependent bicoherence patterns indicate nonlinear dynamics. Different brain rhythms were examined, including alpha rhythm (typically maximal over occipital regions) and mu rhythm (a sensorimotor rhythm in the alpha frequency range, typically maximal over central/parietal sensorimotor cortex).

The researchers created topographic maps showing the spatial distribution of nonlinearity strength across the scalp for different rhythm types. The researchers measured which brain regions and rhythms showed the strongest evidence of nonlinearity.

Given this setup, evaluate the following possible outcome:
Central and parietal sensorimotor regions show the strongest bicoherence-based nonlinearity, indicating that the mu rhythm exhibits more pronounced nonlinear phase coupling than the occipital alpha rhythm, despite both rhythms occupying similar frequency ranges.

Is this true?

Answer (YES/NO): YES